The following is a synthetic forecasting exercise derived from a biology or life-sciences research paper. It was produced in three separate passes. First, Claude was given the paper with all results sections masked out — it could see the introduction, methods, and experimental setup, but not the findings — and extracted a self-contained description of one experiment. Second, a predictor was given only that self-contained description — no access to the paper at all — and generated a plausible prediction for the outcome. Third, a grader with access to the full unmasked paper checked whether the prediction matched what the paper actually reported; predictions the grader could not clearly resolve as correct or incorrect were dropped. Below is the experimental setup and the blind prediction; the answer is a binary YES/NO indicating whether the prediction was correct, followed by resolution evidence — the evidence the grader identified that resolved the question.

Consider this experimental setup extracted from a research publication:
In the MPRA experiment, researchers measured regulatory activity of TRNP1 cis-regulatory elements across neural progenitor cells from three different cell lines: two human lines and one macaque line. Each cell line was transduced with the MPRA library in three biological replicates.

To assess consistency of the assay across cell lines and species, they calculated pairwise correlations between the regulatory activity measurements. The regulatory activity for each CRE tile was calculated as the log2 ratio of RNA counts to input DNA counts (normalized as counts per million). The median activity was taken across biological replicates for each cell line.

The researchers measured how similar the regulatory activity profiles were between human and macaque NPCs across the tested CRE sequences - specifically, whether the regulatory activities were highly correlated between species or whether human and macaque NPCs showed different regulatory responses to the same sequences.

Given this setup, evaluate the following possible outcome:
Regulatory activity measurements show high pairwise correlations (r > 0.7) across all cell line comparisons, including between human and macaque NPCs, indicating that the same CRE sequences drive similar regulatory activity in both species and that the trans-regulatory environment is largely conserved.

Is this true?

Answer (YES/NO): YES